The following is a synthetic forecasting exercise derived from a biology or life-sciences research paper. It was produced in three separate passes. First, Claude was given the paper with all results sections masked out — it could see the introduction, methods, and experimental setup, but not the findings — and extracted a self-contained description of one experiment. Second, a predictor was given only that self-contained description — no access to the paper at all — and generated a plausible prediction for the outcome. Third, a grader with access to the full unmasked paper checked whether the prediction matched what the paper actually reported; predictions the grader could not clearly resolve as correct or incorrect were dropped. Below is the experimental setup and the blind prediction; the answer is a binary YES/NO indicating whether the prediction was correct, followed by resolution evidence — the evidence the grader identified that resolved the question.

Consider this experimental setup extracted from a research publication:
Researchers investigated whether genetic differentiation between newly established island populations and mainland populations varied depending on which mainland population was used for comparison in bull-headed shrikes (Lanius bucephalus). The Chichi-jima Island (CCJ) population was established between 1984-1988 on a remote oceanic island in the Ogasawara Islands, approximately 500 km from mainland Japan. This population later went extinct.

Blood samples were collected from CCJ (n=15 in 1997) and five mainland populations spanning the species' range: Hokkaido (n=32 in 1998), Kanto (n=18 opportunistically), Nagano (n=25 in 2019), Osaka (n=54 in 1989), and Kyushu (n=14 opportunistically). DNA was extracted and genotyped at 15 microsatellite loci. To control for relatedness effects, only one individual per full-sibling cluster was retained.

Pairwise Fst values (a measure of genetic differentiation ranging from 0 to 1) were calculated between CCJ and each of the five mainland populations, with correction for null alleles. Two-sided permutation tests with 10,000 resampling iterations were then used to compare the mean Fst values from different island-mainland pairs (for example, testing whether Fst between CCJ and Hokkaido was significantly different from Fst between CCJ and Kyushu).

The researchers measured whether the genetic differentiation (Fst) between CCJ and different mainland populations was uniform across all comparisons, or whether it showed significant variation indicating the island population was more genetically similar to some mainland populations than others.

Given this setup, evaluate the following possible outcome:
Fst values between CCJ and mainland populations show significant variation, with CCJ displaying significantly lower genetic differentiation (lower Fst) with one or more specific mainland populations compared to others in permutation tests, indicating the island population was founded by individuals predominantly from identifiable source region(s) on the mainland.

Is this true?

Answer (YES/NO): NO